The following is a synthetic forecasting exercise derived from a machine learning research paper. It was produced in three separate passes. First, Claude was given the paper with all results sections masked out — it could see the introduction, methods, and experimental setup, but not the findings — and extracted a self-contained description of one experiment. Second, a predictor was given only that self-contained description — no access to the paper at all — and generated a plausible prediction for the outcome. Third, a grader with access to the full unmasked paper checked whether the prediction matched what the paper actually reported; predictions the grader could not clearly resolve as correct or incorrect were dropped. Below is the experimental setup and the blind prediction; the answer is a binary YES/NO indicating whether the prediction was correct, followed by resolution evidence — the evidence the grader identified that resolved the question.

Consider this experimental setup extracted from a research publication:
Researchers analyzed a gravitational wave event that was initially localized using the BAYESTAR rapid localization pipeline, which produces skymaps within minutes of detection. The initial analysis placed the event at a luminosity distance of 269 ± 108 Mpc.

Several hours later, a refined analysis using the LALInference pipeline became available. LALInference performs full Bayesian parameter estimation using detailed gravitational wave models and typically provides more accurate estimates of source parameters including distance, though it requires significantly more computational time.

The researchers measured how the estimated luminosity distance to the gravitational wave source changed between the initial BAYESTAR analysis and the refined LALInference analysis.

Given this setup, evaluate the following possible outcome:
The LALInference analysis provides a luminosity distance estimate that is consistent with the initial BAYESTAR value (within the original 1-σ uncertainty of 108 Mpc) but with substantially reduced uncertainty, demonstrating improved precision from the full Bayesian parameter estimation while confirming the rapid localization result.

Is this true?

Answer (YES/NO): NO